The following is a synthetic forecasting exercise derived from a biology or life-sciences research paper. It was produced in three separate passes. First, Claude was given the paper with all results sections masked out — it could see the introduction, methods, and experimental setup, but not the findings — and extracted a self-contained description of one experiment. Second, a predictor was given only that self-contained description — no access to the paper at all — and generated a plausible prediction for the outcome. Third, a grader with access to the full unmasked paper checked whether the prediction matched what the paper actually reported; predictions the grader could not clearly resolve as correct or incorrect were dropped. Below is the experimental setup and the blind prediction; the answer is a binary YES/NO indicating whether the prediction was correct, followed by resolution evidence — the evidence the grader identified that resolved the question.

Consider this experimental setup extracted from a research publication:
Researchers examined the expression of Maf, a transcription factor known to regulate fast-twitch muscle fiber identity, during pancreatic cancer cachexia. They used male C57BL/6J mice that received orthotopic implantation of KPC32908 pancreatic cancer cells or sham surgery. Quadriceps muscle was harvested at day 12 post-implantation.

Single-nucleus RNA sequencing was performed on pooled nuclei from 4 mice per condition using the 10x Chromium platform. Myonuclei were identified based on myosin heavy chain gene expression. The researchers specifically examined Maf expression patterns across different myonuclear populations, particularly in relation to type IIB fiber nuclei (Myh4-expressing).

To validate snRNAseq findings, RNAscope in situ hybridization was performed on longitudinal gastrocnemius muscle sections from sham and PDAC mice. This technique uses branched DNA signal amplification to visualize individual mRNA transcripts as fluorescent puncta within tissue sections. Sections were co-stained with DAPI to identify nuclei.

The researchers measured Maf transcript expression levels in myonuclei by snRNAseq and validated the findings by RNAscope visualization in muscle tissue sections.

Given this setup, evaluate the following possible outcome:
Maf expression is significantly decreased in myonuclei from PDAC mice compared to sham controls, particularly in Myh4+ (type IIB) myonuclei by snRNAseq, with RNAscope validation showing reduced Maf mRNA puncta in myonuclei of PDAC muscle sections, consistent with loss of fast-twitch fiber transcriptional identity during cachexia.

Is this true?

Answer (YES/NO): YES